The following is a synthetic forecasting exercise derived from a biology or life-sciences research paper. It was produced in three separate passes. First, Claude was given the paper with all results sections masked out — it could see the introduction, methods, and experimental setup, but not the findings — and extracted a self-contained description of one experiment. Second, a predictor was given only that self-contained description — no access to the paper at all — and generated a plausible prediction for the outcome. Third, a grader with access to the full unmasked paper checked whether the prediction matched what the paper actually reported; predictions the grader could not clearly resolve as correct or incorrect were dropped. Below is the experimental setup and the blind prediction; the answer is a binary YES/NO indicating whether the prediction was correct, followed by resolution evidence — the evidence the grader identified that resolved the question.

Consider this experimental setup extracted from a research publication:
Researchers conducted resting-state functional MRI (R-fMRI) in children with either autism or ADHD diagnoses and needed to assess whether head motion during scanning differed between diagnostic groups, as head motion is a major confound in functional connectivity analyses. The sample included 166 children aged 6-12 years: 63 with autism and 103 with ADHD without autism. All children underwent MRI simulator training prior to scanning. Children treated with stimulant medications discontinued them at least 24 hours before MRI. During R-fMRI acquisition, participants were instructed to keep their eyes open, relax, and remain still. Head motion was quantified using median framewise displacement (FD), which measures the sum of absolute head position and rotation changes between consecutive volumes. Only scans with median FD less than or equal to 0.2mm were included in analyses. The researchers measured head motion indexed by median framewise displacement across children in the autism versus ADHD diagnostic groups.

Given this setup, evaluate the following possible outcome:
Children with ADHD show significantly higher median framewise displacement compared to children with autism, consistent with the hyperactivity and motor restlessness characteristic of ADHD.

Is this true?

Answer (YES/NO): NO